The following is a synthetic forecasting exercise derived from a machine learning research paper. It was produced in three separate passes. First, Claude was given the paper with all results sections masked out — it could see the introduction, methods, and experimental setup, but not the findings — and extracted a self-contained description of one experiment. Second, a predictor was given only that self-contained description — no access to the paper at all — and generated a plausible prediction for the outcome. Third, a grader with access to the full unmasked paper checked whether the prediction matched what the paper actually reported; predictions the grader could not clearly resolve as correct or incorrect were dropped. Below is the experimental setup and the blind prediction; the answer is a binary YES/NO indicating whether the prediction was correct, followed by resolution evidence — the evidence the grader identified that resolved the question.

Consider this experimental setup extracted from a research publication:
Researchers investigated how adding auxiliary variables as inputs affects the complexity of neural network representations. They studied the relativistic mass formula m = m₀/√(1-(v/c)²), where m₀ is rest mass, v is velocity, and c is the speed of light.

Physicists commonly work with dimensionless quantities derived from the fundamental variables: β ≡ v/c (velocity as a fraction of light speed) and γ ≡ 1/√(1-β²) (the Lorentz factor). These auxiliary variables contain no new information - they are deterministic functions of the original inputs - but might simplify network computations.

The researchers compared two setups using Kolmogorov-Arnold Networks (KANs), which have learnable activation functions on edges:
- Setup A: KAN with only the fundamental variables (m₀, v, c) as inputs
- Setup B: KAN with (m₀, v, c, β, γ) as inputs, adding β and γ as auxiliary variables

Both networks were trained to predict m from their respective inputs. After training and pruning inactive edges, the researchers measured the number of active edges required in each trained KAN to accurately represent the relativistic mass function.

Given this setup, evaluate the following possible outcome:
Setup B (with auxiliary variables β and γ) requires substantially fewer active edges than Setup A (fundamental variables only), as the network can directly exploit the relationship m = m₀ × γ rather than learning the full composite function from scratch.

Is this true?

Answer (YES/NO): YES